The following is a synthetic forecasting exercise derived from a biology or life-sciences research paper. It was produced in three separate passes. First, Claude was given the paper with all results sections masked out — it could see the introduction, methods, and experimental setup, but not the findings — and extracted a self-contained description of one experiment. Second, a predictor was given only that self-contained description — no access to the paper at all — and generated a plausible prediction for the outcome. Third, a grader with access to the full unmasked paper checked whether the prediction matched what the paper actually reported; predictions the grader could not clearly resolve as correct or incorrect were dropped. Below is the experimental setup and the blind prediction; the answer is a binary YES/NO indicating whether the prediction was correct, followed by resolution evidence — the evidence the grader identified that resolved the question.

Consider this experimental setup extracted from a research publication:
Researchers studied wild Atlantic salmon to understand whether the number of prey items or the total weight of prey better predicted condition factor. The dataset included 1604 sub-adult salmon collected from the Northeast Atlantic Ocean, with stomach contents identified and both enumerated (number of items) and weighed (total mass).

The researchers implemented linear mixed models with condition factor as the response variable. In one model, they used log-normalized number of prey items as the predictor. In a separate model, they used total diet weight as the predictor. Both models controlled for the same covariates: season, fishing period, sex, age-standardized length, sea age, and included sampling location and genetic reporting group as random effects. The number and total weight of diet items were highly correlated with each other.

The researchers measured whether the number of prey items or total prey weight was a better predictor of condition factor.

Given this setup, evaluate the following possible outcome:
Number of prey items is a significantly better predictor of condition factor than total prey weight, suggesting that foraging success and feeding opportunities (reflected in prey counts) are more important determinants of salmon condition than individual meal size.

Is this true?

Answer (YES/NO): YES